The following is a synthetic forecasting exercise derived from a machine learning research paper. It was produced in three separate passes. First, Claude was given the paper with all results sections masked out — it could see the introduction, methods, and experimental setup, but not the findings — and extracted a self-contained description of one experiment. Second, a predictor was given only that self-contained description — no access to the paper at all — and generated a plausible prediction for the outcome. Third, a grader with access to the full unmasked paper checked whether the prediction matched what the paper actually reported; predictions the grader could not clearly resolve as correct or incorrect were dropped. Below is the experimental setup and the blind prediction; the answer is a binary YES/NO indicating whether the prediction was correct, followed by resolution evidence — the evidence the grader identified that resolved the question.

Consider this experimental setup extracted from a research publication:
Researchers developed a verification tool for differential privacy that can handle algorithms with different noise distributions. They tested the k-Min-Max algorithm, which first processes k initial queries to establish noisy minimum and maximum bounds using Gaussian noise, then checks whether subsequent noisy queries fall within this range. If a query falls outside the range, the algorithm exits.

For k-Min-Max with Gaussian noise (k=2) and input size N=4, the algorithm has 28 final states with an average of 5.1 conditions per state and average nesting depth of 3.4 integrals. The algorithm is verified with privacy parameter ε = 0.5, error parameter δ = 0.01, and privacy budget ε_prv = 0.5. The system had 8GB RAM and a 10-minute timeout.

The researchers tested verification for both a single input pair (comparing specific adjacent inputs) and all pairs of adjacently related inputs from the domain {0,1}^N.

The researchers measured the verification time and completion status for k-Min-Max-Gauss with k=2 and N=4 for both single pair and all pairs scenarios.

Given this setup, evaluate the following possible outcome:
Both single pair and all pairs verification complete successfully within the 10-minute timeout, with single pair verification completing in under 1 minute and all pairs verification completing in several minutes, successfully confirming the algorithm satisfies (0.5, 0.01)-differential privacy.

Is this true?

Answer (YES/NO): YES